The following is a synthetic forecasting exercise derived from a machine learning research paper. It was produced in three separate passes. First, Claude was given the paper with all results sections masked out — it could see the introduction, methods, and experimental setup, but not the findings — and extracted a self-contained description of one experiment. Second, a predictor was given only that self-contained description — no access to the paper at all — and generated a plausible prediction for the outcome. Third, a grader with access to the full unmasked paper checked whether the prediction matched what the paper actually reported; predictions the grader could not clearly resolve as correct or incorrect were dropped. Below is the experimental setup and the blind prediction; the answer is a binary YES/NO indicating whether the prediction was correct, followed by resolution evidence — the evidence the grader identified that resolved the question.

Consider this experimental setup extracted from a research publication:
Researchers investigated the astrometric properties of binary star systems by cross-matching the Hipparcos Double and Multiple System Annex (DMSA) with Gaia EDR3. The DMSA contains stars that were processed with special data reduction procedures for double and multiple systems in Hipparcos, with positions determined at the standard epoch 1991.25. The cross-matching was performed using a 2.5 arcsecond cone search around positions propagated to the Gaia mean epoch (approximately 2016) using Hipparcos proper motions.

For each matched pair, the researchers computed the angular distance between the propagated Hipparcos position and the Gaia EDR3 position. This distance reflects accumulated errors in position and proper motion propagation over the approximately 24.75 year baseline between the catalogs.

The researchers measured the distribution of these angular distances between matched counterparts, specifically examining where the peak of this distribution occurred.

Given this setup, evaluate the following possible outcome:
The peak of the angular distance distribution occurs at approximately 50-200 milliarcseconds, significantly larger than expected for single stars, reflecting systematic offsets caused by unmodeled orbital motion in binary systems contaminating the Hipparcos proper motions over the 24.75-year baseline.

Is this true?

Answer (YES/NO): NO